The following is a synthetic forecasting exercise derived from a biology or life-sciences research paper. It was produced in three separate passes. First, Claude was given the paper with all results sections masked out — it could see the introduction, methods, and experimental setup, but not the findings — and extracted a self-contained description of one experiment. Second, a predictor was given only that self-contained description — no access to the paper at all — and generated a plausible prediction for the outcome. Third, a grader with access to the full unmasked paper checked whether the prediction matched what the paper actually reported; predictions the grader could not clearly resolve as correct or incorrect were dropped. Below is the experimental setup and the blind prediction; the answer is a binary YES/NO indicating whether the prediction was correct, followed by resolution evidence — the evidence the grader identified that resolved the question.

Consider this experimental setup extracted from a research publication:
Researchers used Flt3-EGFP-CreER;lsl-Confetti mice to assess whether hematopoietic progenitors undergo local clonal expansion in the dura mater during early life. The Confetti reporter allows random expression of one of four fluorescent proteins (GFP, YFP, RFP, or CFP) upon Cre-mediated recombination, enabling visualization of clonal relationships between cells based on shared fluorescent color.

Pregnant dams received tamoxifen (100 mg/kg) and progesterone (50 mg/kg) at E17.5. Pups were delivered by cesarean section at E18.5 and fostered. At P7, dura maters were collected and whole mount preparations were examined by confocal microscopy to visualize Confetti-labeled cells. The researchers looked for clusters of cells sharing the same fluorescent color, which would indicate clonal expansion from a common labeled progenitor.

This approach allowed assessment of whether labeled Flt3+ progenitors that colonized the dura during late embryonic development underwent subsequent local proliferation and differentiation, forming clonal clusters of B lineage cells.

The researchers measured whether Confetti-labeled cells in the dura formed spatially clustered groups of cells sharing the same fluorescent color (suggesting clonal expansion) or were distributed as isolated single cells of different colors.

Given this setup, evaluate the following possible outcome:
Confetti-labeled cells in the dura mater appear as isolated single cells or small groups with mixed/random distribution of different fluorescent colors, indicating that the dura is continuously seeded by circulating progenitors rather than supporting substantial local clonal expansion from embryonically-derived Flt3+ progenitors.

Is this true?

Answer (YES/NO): NO